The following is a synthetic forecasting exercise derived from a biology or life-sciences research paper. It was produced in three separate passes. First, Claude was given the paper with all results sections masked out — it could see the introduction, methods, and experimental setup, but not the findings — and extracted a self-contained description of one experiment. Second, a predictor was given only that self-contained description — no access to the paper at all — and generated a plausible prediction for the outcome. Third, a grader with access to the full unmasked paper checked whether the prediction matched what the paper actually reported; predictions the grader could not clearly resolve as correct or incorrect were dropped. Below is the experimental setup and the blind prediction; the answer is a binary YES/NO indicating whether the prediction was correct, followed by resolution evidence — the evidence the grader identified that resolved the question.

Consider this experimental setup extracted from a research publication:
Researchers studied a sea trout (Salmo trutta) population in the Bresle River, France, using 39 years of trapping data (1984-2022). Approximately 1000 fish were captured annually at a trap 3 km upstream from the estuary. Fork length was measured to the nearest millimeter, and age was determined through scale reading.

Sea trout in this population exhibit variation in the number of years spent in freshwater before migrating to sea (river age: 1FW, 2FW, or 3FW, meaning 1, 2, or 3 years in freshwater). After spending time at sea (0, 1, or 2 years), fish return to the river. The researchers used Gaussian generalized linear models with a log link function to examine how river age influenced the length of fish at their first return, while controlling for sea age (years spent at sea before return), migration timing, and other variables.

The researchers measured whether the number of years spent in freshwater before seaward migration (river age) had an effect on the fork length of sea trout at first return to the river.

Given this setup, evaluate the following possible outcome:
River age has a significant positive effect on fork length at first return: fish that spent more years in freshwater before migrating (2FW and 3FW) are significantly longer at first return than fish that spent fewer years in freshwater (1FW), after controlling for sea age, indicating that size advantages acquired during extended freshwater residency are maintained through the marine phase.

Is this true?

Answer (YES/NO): YES